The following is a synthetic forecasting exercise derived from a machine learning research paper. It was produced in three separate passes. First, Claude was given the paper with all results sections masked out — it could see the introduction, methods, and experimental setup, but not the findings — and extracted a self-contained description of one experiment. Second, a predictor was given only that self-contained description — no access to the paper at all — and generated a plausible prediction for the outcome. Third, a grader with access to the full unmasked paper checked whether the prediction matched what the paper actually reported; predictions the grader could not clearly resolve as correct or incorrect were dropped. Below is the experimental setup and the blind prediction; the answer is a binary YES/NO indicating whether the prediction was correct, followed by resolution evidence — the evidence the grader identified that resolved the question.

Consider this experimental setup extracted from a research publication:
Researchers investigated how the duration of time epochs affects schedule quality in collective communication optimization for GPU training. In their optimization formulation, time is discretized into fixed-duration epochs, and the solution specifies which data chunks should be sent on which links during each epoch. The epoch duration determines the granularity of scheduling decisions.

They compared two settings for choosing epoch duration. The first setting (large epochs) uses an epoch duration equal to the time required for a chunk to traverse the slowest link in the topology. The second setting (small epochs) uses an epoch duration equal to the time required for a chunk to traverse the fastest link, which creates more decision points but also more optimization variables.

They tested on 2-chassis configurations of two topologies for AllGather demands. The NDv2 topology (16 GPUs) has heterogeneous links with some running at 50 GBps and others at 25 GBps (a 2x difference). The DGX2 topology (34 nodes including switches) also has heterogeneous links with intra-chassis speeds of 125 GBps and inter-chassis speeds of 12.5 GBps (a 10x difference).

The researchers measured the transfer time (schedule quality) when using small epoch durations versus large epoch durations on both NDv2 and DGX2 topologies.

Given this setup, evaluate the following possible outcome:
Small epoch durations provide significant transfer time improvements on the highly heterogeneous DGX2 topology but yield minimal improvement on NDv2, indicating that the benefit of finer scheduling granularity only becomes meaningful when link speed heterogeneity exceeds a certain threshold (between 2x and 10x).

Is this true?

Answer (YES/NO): NO